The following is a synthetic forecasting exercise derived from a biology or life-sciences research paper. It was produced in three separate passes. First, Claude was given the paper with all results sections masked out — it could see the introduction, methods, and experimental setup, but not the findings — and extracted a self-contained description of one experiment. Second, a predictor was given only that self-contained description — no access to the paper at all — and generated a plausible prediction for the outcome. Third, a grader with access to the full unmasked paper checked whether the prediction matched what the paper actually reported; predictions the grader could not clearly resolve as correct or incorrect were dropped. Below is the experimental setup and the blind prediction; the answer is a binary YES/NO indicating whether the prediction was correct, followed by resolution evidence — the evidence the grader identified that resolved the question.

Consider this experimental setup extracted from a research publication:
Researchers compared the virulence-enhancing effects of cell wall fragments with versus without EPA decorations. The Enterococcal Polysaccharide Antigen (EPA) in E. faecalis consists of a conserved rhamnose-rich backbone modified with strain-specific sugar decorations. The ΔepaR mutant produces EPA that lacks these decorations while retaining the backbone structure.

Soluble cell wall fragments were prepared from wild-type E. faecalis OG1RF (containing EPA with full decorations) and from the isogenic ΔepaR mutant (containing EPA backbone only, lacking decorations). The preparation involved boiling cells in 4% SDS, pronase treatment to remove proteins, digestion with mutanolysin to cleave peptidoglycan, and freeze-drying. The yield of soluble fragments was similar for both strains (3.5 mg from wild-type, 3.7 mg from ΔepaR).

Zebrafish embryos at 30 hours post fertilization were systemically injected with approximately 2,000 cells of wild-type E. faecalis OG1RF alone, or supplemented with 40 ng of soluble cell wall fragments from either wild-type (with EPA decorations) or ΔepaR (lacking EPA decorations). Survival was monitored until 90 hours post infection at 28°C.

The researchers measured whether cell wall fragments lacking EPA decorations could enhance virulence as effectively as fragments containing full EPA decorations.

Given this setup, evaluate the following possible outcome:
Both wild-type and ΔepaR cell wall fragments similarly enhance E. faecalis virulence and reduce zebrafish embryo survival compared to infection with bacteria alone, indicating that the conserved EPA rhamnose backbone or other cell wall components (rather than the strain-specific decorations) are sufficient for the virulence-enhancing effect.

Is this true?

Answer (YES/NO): NO